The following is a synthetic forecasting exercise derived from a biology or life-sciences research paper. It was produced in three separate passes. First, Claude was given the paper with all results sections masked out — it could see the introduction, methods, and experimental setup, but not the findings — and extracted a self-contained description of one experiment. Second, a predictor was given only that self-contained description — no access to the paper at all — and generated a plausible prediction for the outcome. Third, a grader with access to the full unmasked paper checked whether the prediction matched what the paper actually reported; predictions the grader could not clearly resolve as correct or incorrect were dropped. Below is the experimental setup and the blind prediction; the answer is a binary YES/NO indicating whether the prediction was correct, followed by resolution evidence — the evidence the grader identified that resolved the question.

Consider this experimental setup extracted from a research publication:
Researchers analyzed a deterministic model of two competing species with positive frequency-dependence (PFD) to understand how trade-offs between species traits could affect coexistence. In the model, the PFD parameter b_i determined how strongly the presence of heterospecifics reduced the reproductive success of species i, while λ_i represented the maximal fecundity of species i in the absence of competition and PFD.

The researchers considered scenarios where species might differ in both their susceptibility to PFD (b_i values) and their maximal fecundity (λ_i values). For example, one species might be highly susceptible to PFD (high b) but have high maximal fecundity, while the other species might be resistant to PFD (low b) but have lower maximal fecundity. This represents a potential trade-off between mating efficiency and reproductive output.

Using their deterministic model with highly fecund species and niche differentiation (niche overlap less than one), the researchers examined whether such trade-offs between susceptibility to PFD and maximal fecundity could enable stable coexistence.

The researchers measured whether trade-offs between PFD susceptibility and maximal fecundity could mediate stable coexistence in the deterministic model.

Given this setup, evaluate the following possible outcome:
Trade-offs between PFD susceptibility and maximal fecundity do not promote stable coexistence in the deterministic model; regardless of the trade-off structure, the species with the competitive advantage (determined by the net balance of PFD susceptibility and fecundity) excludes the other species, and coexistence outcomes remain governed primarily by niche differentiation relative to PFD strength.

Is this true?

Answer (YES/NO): NO